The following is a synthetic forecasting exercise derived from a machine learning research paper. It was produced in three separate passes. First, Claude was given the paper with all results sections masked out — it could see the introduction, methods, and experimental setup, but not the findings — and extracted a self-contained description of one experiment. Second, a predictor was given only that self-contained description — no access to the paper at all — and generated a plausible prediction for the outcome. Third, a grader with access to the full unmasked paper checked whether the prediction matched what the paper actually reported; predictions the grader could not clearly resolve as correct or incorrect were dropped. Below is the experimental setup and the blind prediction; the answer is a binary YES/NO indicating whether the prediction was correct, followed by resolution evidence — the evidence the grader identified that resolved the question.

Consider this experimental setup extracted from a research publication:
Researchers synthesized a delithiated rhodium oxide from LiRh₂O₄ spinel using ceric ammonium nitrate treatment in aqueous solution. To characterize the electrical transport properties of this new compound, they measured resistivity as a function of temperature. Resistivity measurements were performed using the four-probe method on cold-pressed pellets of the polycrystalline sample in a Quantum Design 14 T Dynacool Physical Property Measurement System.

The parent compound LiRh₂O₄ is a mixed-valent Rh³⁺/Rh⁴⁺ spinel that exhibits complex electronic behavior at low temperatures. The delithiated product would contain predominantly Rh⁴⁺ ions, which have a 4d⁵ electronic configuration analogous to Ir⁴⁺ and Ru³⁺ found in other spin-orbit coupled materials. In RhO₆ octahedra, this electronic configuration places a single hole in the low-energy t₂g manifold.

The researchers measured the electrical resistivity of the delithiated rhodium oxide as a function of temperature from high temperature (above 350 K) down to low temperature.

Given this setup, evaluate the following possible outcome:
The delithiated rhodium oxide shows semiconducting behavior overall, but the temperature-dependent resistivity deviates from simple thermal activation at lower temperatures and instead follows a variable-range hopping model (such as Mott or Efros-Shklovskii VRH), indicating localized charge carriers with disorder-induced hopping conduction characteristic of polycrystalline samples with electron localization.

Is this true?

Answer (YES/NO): NO